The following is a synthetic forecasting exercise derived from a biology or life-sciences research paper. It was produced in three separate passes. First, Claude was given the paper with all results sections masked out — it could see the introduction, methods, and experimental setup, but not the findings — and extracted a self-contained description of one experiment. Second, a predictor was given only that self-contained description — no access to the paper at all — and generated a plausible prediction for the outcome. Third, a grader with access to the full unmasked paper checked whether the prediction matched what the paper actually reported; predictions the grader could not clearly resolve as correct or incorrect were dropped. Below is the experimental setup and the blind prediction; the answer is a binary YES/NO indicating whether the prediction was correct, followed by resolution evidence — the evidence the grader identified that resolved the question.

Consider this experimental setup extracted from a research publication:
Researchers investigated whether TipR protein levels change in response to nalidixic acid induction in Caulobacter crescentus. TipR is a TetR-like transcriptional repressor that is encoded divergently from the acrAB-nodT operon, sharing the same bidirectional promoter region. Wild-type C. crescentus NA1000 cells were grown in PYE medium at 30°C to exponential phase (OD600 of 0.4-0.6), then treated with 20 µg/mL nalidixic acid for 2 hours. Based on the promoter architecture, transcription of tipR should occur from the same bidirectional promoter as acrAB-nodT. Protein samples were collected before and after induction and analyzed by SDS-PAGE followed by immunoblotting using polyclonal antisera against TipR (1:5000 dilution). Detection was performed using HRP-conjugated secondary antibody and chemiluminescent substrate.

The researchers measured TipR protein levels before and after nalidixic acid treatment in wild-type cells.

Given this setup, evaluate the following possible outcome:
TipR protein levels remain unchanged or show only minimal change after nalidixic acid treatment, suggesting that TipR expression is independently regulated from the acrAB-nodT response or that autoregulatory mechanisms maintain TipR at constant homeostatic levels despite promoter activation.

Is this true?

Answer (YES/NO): NO